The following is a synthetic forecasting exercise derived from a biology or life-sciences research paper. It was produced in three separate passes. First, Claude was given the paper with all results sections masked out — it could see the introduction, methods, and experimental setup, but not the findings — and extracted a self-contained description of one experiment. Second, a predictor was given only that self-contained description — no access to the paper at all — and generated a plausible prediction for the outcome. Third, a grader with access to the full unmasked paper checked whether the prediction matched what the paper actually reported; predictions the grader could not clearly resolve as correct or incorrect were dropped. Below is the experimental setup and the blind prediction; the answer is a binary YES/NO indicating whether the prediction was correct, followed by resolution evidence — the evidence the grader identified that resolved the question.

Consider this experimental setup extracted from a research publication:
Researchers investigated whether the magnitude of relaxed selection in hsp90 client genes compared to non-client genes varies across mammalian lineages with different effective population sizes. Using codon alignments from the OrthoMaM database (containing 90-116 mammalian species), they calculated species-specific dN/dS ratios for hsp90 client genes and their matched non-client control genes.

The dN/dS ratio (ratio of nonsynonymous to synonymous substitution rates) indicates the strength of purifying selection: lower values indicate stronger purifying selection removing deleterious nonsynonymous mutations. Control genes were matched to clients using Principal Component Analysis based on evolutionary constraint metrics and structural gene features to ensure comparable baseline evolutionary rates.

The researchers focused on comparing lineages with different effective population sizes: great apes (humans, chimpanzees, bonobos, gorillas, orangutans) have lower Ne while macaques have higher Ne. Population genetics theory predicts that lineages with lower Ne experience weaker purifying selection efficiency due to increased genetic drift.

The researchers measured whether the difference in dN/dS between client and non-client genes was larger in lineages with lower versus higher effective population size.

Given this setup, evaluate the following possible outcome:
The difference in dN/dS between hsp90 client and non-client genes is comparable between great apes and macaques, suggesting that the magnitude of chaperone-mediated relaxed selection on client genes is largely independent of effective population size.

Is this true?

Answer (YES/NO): NO